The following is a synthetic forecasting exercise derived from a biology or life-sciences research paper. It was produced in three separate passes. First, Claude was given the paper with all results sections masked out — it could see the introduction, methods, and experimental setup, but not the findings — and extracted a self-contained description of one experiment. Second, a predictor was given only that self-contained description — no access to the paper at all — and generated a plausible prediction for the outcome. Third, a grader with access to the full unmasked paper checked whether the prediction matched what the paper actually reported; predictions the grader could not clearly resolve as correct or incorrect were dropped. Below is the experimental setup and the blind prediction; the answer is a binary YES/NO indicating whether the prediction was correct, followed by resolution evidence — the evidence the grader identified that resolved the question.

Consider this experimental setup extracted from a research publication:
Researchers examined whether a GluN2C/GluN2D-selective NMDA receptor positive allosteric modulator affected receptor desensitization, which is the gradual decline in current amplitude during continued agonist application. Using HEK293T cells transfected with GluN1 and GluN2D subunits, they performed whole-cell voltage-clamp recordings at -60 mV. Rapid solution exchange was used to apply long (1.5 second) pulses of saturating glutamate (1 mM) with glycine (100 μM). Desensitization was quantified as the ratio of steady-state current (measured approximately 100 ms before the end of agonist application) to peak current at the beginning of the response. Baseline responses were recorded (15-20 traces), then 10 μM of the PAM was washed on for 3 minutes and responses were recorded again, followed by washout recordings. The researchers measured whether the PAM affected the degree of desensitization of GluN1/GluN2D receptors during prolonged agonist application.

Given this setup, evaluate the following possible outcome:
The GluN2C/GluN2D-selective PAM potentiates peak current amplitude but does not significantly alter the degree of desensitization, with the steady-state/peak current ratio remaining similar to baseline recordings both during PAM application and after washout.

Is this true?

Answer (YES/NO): YES